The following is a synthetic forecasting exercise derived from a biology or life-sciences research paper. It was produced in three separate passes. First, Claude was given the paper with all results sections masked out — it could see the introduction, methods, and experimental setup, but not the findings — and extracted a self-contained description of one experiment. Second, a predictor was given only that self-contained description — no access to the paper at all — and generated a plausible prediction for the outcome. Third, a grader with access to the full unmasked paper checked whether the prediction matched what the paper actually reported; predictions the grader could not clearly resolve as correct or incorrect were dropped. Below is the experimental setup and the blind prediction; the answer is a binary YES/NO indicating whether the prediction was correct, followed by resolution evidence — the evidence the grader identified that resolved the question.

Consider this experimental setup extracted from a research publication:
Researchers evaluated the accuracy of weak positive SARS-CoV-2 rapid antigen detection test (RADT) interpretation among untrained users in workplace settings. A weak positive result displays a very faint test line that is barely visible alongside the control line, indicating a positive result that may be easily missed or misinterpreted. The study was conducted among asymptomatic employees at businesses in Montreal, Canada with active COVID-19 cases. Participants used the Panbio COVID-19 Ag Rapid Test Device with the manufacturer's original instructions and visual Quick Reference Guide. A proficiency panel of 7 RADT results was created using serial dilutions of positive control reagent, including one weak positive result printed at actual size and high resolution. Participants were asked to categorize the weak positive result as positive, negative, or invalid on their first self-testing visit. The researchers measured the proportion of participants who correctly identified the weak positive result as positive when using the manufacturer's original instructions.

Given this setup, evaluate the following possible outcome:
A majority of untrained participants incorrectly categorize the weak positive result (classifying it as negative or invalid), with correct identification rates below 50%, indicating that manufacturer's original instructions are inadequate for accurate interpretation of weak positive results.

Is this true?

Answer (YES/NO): YES